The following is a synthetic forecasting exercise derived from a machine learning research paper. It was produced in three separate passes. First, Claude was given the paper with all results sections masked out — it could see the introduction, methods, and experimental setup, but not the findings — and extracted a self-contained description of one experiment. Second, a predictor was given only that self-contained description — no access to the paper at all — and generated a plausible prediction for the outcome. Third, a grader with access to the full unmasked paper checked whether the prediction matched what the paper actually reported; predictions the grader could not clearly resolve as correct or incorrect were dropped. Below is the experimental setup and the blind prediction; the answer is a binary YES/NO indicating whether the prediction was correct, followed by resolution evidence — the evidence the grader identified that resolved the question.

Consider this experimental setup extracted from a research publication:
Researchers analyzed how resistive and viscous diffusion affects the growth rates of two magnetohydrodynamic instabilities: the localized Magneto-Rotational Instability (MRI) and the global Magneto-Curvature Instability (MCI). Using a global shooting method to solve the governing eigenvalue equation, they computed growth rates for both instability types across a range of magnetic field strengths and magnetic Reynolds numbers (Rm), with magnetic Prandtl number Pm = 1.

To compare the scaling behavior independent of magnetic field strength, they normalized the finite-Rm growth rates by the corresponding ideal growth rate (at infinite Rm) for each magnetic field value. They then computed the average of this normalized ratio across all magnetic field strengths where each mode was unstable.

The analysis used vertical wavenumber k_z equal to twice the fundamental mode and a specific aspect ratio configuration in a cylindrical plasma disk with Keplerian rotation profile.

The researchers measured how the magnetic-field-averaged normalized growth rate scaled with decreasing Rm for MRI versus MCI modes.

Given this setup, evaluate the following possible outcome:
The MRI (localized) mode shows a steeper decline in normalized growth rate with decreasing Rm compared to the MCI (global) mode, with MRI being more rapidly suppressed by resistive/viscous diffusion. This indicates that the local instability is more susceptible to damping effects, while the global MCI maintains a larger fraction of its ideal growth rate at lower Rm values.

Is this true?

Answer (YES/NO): YES